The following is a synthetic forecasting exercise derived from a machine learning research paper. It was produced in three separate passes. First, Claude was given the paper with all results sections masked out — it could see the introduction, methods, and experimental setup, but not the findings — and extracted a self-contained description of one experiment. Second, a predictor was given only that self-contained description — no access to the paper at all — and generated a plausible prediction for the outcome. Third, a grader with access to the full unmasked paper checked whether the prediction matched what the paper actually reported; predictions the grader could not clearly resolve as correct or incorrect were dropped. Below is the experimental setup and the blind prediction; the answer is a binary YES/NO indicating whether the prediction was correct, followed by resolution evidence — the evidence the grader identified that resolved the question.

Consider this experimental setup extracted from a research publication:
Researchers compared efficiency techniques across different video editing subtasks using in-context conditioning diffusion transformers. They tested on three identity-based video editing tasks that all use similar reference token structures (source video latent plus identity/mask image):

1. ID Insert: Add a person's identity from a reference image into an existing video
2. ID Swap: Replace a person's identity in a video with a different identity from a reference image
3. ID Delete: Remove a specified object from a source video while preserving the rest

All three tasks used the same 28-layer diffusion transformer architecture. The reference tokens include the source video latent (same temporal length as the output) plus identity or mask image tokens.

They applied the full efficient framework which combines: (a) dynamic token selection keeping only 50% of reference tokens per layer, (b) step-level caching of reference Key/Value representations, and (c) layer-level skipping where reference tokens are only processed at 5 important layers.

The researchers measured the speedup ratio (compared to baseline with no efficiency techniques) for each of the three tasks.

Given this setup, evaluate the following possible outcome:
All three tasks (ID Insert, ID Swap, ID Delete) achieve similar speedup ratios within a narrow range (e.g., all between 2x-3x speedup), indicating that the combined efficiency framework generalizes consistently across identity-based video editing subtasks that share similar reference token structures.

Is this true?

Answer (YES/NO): YES